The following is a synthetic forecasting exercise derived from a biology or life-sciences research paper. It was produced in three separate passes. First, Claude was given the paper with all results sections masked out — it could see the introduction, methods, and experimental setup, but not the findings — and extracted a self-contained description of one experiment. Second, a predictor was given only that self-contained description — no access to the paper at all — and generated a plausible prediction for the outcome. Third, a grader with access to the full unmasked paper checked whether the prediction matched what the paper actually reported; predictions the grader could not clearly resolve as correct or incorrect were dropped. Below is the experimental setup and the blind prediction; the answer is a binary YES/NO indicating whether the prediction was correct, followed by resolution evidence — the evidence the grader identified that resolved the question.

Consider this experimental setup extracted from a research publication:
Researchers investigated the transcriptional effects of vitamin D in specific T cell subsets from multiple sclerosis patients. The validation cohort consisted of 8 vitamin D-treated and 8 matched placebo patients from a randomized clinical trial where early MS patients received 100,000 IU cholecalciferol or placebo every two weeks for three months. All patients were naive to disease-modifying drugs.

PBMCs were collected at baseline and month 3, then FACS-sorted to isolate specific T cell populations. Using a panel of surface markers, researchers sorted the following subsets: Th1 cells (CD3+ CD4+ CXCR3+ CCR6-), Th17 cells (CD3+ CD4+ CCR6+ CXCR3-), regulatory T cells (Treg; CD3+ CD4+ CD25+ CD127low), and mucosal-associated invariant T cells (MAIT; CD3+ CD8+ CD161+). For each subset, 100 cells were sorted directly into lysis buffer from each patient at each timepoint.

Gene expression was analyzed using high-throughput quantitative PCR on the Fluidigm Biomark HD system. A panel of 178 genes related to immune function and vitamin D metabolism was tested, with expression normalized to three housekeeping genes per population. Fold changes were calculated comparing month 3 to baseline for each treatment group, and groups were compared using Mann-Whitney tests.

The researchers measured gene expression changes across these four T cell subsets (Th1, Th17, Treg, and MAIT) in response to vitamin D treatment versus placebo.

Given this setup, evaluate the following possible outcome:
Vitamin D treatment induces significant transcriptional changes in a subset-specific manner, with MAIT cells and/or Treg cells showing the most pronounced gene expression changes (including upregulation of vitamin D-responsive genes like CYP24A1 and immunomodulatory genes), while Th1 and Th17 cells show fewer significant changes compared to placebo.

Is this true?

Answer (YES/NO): NO